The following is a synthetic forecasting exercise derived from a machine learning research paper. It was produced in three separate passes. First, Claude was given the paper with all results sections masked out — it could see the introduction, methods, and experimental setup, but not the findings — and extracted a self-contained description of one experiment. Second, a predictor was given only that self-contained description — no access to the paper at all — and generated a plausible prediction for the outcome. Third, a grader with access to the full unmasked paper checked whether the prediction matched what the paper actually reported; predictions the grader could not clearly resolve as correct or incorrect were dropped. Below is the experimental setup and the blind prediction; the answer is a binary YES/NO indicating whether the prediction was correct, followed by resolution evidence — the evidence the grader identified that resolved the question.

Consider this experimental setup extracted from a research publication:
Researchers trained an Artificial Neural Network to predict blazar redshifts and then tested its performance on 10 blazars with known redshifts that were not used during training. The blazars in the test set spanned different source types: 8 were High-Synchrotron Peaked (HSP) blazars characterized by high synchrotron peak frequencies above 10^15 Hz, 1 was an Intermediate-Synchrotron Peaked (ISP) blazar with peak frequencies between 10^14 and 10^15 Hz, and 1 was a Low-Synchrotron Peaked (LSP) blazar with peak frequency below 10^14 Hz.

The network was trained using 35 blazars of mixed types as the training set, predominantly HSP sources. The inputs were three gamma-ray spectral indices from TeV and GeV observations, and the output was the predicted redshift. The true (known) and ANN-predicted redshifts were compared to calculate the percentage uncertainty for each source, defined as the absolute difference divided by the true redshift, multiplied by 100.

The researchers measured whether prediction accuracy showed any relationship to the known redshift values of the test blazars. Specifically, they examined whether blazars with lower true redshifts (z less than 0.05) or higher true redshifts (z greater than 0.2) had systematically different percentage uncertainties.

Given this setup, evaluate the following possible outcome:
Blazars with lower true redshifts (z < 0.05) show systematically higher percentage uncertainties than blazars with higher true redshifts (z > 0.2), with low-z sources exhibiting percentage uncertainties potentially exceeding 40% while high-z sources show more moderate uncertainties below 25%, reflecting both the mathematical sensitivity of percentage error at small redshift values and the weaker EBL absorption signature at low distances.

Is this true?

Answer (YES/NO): NO